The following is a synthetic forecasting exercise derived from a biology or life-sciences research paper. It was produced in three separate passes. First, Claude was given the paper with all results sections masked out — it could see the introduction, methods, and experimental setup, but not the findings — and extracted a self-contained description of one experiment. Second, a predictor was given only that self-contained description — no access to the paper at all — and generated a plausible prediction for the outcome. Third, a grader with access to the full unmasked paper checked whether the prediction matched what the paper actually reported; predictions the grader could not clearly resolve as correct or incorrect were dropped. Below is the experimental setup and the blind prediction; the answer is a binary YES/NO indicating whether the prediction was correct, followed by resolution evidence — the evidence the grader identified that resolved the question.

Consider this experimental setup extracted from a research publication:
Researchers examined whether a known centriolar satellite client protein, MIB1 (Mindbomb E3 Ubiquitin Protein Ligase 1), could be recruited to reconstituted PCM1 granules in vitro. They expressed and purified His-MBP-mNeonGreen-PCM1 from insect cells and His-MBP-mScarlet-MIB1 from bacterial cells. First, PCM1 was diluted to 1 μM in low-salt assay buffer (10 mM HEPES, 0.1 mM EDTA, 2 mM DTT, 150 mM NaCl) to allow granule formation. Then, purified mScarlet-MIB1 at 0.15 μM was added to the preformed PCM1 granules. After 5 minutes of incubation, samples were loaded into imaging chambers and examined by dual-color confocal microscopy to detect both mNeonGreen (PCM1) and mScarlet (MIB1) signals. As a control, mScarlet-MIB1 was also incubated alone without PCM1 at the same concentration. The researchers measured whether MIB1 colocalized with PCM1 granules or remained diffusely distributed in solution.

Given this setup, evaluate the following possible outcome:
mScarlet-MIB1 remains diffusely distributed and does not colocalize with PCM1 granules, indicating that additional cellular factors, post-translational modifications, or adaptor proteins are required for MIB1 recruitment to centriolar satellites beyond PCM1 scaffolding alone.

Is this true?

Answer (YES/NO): NO